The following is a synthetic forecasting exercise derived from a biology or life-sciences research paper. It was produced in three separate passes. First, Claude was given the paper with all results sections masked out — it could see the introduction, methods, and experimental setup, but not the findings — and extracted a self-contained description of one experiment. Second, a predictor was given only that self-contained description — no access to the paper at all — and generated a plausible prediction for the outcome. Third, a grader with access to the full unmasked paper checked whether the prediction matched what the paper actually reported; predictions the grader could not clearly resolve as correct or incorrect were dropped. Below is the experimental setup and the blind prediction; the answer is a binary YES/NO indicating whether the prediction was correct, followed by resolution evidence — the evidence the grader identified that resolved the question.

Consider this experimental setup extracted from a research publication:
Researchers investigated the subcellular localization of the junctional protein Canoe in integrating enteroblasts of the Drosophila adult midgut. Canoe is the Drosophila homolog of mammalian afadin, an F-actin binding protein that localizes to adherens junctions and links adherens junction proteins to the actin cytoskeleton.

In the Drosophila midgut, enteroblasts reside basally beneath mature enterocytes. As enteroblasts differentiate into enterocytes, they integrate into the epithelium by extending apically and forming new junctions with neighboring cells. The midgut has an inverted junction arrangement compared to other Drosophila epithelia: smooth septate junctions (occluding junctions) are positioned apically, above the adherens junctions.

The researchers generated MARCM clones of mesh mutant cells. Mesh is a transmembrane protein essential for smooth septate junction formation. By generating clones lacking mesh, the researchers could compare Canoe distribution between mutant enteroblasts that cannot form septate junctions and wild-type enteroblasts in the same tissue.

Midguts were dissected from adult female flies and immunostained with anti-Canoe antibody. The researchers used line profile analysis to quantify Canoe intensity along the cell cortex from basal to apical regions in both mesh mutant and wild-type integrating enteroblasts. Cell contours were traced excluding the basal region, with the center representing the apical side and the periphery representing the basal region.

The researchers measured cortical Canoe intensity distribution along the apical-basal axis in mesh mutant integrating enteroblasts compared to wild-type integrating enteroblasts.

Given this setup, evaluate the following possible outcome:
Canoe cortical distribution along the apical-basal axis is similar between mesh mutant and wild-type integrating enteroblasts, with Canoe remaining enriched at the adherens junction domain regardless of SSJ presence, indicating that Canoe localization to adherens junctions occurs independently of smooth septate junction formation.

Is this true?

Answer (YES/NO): NO